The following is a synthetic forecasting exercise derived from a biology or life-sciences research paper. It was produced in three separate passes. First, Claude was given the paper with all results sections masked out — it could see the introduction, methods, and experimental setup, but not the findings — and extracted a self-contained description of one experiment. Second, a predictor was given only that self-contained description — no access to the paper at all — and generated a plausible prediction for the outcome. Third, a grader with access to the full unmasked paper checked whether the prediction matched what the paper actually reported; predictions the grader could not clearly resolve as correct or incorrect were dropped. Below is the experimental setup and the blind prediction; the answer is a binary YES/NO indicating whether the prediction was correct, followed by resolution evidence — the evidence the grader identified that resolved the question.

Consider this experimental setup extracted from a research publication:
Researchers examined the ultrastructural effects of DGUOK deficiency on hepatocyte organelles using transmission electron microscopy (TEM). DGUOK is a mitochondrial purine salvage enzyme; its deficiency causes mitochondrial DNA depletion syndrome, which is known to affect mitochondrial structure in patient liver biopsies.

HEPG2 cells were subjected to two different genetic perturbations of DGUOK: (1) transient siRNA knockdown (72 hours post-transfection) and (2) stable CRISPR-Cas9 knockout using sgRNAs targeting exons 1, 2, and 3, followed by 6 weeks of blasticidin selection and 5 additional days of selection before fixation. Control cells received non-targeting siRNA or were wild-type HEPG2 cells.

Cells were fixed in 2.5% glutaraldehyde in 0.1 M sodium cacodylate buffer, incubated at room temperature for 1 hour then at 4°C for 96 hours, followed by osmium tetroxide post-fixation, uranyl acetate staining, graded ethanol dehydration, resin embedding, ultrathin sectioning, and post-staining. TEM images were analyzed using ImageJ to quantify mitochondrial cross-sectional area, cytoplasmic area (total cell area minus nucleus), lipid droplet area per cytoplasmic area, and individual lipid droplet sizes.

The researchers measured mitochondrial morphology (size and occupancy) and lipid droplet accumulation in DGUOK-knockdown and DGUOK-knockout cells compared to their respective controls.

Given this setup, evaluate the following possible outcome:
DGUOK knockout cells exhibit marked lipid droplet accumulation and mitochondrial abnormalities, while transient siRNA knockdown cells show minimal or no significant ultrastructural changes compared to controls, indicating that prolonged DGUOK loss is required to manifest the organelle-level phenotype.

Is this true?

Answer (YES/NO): NO